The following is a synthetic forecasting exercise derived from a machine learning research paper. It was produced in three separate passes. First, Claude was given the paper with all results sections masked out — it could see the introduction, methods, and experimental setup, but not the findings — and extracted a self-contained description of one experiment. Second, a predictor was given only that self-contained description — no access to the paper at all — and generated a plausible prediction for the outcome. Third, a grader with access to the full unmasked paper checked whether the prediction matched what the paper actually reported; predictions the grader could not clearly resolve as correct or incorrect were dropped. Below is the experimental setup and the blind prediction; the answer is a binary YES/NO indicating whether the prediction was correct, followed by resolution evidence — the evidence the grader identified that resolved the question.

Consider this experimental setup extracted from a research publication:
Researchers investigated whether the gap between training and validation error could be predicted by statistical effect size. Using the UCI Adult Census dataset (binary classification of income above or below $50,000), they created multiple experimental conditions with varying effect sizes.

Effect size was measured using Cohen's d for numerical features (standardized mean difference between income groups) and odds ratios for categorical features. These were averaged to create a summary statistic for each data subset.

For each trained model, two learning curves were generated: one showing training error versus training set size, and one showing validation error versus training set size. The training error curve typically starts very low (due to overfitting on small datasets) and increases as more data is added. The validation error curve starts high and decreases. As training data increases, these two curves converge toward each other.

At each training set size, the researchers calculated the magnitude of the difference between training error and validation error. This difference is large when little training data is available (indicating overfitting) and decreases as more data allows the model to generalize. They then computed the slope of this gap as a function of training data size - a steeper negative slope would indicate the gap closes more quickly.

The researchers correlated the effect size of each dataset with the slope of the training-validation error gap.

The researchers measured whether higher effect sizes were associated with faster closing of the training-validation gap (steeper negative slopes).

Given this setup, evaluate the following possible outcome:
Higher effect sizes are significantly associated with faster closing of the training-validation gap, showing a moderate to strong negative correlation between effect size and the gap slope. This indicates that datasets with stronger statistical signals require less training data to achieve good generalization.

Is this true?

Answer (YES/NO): NO